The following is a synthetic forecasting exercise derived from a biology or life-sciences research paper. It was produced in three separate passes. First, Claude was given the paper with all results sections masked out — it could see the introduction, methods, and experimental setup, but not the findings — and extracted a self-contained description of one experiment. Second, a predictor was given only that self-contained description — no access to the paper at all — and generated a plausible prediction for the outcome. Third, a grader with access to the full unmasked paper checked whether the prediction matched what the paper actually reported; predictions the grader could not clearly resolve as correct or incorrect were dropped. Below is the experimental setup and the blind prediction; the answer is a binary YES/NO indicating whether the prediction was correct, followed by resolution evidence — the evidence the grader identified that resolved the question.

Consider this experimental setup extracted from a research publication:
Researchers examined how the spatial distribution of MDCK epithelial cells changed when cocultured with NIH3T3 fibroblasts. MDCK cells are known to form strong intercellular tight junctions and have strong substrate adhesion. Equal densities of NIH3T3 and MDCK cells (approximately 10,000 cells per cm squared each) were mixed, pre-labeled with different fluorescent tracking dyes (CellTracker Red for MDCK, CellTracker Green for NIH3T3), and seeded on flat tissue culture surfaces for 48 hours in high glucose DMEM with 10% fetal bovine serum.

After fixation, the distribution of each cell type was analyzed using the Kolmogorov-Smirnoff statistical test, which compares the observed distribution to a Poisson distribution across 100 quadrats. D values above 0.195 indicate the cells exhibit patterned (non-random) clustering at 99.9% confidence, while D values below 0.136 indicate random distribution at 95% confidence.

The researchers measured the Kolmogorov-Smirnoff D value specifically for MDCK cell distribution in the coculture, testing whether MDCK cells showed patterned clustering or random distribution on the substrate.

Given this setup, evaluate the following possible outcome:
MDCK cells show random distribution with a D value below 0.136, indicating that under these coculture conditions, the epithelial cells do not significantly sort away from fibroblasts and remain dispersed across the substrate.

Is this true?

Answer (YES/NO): YES